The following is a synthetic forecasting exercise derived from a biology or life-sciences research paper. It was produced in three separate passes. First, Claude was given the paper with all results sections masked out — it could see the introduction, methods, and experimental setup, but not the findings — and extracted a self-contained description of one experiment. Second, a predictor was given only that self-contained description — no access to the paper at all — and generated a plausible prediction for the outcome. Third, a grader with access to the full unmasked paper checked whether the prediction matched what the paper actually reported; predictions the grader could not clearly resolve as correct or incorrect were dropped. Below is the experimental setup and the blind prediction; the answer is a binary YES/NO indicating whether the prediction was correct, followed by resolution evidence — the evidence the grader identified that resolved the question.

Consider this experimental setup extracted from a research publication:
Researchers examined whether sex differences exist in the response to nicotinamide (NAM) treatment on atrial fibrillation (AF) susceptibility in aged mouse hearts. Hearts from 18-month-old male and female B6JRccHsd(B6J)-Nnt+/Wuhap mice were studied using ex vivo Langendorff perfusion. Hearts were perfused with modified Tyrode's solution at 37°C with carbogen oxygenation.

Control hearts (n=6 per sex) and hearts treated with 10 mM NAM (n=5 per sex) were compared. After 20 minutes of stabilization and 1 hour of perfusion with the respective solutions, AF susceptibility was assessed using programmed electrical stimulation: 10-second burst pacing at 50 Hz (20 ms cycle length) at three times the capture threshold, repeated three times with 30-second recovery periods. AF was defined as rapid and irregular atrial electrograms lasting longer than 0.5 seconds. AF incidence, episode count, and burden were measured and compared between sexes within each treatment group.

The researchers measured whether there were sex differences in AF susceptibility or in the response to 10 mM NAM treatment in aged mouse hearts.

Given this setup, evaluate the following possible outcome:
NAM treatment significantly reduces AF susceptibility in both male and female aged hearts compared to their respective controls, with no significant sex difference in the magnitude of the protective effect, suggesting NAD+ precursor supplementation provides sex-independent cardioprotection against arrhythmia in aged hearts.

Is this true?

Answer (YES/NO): NO